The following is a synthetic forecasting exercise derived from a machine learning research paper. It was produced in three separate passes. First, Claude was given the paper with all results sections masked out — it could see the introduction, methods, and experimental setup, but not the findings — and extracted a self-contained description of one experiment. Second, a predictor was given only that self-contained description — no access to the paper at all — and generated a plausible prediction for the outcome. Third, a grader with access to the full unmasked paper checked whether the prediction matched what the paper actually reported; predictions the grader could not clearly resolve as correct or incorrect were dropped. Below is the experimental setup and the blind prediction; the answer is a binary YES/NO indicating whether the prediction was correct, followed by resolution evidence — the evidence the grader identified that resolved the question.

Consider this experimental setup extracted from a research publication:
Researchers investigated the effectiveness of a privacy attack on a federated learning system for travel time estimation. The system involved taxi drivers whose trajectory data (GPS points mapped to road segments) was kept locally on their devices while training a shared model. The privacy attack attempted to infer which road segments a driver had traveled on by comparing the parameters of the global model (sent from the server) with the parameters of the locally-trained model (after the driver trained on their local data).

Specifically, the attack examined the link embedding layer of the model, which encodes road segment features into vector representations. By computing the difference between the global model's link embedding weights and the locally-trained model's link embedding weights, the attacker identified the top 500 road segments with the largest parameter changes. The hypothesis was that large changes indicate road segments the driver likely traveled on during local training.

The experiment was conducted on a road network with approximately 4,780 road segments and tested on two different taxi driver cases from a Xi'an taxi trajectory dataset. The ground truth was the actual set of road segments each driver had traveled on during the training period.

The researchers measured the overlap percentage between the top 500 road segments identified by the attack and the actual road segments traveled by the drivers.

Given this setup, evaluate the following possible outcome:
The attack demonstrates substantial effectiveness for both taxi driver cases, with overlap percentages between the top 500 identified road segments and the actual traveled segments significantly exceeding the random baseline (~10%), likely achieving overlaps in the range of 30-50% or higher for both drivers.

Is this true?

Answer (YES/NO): YES